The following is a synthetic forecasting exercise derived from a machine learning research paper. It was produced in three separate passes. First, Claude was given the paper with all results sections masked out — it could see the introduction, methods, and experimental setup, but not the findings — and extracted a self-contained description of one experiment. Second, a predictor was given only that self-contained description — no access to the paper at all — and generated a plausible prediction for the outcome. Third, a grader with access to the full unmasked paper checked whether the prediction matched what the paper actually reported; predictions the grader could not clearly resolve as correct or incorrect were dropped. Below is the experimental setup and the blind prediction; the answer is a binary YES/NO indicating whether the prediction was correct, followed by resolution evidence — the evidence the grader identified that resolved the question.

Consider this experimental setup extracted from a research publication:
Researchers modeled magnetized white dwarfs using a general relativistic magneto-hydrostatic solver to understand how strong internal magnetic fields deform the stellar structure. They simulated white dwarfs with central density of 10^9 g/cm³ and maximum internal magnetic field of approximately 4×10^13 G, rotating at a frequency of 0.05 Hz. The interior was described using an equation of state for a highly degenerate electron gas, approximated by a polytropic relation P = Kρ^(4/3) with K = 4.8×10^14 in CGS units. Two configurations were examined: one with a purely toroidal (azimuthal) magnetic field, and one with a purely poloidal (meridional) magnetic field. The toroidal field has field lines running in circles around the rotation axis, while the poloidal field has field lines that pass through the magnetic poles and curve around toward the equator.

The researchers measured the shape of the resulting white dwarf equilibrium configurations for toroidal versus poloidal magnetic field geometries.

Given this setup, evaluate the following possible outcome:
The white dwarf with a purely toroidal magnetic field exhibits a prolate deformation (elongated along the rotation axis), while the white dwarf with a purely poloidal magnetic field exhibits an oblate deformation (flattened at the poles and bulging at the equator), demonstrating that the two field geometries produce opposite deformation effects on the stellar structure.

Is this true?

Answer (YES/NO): YES